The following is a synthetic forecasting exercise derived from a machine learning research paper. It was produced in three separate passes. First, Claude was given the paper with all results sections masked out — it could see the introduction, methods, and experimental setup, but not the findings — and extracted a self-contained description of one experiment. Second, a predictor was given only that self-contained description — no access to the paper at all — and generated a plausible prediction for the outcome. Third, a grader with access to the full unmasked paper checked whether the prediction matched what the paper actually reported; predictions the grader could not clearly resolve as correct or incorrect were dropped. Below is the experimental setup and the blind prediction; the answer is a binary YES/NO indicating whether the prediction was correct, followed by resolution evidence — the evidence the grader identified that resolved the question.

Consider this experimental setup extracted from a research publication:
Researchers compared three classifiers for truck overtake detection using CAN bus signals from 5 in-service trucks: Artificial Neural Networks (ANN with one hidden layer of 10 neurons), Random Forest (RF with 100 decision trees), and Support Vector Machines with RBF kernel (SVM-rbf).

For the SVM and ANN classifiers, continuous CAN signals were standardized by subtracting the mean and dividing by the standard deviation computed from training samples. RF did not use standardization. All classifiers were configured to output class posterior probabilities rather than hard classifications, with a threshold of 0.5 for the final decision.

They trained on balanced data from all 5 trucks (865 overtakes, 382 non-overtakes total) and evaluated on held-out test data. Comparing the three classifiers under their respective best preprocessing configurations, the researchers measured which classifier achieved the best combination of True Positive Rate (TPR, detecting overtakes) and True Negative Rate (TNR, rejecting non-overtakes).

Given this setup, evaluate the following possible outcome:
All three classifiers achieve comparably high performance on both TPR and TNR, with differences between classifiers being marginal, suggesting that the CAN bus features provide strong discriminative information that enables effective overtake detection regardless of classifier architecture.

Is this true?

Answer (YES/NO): NO